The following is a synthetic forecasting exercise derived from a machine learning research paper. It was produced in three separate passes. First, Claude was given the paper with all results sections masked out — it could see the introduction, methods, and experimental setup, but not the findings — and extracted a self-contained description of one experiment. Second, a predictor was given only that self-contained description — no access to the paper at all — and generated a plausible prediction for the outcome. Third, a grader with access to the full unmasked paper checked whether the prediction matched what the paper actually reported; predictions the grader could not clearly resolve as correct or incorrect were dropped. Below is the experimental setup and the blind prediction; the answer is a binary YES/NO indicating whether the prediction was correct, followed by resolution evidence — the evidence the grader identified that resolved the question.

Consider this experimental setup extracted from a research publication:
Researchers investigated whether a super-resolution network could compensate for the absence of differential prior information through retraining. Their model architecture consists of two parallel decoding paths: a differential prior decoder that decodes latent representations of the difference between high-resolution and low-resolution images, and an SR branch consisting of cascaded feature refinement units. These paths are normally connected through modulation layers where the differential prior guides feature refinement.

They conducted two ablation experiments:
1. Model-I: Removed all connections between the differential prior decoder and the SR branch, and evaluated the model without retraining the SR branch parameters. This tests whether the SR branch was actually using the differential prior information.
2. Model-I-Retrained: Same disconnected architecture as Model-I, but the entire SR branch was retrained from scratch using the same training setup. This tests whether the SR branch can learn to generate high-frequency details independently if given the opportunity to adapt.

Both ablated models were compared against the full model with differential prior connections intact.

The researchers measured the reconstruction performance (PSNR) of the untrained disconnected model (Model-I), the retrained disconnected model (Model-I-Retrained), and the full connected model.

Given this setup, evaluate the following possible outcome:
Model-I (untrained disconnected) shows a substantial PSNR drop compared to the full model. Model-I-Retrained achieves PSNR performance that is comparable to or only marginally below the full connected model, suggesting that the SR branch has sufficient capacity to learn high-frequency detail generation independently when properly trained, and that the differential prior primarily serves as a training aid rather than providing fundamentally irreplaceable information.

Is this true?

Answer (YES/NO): NO